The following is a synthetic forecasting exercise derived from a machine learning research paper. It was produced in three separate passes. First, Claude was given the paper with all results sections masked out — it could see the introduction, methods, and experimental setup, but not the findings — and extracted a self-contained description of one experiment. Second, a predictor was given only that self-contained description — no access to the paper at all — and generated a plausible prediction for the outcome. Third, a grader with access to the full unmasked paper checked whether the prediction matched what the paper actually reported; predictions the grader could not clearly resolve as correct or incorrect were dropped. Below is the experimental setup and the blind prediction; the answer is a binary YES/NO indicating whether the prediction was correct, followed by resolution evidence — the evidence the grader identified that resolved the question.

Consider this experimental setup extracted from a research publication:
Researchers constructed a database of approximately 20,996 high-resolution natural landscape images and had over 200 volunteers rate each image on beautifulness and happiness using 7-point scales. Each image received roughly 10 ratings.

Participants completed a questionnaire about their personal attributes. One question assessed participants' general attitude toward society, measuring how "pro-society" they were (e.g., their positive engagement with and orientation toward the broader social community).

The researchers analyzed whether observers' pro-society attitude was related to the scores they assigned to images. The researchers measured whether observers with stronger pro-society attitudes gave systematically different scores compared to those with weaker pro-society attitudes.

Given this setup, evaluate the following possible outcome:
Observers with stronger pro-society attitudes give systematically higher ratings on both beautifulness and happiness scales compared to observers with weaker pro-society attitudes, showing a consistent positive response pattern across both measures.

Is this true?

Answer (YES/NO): YES